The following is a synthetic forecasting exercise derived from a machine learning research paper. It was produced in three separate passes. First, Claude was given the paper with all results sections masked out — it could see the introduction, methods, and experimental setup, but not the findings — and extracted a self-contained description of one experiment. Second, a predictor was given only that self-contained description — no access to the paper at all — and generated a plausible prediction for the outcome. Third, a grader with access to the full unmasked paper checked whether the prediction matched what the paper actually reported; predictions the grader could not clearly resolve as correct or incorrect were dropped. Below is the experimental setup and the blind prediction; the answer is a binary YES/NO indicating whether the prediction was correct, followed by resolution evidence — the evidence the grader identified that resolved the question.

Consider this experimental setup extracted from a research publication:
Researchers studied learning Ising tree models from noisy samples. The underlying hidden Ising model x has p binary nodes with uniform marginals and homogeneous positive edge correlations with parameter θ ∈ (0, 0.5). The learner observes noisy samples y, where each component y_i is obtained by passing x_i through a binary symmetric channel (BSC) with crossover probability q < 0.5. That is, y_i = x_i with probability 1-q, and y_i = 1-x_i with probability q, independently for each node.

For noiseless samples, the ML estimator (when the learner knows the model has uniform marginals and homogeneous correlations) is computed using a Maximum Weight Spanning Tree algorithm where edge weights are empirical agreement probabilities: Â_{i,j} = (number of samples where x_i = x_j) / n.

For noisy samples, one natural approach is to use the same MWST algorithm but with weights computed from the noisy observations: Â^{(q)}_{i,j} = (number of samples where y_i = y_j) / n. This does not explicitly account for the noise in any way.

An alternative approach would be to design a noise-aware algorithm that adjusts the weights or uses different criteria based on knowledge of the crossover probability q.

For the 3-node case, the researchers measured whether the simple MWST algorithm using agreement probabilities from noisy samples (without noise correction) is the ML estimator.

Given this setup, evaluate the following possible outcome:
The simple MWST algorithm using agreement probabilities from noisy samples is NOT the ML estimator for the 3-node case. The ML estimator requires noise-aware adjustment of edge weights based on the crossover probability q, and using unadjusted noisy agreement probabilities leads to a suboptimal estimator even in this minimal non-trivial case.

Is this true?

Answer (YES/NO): NO